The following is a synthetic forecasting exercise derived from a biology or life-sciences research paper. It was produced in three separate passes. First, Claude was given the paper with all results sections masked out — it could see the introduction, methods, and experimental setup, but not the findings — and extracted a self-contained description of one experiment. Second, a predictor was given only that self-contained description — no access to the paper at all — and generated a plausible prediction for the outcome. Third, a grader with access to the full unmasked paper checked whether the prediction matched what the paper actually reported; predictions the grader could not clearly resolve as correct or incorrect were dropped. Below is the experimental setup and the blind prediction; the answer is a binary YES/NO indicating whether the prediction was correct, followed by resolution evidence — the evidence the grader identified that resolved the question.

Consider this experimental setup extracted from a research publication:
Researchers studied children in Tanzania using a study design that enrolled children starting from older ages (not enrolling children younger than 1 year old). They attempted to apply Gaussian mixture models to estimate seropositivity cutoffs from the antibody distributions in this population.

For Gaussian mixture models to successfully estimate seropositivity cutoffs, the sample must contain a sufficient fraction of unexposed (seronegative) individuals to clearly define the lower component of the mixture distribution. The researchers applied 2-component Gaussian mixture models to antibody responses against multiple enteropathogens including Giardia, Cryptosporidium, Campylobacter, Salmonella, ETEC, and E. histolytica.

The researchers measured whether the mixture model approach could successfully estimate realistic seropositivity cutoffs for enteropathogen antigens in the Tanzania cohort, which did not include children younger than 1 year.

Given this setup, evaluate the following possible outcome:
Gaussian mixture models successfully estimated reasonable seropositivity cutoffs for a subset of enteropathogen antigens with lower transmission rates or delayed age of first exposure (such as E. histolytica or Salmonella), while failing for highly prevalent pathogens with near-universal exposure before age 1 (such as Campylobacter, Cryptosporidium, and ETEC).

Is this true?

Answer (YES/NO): NO